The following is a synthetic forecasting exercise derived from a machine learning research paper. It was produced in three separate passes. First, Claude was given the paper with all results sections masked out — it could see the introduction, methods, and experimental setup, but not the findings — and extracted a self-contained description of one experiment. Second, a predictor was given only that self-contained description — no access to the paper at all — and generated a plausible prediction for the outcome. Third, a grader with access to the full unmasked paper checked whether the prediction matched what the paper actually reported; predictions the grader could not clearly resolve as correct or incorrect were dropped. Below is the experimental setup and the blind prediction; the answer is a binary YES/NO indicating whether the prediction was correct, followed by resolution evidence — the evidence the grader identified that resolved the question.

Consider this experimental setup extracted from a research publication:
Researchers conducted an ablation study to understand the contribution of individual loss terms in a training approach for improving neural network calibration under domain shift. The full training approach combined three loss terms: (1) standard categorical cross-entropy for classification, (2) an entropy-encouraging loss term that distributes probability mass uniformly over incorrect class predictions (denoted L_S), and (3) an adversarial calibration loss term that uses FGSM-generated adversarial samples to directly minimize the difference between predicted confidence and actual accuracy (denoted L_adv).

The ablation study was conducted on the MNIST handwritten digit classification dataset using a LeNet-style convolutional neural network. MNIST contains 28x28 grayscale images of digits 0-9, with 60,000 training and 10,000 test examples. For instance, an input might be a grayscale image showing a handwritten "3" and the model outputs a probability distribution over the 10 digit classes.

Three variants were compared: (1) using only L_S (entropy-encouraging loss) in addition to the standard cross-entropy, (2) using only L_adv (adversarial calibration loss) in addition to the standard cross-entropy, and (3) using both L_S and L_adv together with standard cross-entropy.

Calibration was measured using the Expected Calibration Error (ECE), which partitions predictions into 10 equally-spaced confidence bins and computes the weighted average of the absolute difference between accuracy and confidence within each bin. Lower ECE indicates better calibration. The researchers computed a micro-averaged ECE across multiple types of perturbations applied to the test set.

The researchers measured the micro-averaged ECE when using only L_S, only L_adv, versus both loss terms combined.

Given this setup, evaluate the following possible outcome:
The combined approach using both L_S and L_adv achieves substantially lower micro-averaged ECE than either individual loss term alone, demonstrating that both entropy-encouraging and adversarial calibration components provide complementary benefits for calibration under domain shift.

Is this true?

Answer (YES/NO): YES